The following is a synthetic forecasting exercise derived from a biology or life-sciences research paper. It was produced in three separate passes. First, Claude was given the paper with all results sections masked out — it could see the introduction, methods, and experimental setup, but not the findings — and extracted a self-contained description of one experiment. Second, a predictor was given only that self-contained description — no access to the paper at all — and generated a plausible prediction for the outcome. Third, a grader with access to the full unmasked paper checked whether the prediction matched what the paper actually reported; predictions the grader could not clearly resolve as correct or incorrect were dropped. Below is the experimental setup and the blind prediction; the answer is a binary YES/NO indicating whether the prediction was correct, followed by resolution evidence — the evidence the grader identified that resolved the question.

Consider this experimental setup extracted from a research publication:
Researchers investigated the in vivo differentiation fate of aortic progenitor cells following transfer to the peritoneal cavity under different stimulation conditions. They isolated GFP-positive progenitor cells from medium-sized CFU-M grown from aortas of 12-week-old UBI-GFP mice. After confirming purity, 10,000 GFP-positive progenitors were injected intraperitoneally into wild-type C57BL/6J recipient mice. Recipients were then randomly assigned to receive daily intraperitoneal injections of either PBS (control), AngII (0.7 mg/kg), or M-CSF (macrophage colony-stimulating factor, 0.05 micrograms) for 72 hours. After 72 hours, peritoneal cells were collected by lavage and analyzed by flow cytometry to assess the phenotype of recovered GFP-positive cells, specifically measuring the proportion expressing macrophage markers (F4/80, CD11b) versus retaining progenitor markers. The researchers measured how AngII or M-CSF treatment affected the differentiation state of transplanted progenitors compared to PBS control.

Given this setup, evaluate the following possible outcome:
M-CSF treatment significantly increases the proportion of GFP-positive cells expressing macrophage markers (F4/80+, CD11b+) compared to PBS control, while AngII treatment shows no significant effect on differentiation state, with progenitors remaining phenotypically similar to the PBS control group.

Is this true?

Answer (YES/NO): NO